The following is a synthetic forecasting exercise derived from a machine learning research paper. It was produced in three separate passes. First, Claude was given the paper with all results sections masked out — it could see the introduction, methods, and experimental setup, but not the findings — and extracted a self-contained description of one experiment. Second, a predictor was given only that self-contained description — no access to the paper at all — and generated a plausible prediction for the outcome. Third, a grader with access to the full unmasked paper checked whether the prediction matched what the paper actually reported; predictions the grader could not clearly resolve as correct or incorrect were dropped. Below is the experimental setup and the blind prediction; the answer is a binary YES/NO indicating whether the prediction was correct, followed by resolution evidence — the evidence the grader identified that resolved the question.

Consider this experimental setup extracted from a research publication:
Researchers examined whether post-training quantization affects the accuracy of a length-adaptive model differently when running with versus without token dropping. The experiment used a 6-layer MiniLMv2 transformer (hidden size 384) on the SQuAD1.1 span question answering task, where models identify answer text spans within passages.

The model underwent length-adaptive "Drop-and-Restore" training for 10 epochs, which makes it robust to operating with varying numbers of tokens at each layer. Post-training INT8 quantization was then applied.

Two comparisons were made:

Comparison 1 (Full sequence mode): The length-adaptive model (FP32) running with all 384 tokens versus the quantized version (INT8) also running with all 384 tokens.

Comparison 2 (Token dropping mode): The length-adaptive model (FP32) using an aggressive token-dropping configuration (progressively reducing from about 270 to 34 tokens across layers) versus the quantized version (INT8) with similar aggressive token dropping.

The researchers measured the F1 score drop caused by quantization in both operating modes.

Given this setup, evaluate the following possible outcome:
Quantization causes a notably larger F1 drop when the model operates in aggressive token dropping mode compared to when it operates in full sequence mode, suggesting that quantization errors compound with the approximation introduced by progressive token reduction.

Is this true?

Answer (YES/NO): NO